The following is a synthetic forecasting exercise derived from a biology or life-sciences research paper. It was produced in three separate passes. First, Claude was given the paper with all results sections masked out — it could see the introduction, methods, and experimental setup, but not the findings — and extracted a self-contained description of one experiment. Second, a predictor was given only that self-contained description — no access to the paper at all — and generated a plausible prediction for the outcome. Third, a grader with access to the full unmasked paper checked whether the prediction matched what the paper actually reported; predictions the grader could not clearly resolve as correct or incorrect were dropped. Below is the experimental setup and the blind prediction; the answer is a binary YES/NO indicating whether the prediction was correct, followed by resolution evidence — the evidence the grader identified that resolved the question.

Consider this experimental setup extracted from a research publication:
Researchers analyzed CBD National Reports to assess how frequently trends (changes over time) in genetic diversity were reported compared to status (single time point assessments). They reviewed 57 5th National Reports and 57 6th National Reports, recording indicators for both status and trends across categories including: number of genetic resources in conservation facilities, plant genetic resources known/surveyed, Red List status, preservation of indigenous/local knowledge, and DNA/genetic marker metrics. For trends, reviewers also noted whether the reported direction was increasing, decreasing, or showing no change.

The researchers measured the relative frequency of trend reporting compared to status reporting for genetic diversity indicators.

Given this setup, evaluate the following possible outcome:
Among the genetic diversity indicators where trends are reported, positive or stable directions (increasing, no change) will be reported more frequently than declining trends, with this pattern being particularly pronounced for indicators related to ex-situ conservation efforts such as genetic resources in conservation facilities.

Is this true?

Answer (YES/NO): NO